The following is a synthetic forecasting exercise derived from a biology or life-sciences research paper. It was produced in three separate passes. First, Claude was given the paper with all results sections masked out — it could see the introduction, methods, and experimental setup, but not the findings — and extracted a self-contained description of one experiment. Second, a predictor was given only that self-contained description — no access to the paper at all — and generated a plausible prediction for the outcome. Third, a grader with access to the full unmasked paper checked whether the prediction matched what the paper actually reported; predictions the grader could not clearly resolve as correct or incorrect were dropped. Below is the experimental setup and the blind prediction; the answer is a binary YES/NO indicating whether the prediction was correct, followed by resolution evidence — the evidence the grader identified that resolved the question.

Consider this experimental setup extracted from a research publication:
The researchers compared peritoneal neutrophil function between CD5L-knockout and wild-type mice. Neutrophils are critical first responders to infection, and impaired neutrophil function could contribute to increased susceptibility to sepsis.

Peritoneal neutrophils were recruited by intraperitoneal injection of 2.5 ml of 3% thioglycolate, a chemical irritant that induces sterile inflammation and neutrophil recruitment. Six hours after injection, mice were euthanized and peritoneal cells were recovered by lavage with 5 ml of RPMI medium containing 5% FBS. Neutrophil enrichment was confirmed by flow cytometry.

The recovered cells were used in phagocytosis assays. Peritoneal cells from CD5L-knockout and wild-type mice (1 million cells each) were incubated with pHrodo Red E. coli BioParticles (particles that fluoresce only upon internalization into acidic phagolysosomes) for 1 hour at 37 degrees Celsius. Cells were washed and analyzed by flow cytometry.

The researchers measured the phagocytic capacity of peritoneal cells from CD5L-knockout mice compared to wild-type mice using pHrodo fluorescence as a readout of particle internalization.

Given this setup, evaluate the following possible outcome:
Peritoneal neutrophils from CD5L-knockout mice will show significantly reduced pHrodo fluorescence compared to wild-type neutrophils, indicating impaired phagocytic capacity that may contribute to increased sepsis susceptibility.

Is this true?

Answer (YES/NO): NO